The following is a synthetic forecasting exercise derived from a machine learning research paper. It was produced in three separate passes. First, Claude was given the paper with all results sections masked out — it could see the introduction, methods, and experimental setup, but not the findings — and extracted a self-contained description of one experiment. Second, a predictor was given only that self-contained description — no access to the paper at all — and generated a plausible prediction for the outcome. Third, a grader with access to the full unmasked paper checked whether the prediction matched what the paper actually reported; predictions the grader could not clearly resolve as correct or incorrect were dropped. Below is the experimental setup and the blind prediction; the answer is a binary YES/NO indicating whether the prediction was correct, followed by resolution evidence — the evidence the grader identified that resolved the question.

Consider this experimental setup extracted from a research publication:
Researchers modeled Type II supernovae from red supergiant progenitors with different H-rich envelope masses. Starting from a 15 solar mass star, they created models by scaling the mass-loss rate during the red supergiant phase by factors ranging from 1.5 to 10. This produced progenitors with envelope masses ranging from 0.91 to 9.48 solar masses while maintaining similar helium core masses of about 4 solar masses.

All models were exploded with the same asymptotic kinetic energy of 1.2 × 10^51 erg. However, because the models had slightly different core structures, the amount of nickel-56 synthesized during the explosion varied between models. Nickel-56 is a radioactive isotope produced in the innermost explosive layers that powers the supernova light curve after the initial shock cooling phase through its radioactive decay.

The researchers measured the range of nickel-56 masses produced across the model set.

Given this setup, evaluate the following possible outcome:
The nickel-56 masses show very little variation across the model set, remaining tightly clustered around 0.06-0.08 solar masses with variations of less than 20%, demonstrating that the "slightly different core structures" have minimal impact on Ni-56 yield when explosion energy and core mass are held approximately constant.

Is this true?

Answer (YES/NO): NO